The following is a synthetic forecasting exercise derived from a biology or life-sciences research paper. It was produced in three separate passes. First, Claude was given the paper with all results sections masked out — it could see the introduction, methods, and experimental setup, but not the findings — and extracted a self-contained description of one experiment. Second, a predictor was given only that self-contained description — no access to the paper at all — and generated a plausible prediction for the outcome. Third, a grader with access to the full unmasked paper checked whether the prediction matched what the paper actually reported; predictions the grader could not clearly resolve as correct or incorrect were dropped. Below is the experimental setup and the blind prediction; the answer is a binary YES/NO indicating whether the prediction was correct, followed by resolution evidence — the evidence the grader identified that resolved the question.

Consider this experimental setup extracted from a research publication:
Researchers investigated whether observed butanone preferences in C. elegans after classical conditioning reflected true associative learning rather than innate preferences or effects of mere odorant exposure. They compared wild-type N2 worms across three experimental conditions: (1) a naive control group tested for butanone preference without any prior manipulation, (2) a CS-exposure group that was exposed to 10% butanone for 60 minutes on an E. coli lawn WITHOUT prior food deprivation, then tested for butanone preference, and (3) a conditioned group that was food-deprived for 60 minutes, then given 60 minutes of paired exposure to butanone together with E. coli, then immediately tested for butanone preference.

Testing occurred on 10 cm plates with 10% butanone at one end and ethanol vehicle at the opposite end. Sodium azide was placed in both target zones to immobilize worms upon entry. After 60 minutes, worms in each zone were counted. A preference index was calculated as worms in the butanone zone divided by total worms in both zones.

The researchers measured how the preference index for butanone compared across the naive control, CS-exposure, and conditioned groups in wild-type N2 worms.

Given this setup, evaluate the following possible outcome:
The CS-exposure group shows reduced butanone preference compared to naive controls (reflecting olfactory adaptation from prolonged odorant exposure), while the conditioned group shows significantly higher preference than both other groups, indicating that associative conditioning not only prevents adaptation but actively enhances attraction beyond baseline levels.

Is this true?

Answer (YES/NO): NO